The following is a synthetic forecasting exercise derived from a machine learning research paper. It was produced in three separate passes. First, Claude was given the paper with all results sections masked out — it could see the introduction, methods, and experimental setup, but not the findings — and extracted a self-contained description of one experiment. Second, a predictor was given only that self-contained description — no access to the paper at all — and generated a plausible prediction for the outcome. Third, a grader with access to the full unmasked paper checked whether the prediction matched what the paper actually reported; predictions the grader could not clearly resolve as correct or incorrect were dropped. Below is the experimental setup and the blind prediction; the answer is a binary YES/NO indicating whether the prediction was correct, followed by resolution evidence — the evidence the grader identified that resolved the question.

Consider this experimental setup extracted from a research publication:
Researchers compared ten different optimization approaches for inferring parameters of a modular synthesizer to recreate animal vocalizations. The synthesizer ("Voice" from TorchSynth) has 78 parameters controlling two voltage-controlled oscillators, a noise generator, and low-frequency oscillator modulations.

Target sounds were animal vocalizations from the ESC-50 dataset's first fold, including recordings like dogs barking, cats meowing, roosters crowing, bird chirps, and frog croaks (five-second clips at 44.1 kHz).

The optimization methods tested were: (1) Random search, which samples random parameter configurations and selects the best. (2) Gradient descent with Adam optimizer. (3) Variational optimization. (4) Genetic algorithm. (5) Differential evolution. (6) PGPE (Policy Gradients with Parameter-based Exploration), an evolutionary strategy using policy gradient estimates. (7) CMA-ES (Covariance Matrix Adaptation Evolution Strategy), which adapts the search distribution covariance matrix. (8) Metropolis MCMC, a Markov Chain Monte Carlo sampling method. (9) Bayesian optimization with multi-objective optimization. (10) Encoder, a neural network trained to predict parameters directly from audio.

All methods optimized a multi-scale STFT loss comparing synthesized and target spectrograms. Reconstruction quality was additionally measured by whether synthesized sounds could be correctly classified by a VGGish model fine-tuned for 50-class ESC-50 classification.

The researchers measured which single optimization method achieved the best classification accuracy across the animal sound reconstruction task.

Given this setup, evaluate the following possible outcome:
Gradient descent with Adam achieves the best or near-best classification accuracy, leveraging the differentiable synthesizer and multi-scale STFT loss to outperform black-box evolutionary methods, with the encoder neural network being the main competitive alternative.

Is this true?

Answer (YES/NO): NO